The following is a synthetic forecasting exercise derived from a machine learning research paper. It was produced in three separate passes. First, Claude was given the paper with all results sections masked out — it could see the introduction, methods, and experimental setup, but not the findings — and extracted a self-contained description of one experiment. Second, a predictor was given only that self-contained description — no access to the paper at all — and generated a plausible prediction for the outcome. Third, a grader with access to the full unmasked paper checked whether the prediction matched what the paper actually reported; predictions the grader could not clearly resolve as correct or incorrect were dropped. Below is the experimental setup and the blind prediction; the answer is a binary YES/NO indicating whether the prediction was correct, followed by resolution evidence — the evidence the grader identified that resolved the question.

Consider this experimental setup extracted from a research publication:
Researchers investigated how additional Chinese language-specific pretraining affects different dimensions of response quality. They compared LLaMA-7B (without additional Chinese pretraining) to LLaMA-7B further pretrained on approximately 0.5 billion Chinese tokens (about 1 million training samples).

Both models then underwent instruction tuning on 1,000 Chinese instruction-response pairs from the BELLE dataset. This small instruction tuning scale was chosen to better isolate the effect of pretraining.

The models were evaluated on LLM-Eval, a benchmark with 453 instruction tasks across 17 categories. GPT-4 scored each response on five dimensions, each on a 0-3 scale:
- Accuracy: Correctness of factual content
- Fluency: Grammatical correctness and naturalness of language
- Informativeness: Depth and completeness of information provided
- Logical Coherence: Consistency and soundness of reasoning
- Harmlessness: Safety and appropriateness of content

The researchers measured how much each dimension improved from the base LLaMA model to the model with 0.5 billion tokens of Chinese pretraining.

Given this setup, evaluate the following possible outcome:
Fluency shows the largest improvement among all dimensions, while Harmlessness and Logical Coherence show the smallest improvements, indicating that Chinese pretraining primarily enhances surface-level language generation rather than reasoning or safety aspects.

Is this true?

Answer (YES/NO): NO